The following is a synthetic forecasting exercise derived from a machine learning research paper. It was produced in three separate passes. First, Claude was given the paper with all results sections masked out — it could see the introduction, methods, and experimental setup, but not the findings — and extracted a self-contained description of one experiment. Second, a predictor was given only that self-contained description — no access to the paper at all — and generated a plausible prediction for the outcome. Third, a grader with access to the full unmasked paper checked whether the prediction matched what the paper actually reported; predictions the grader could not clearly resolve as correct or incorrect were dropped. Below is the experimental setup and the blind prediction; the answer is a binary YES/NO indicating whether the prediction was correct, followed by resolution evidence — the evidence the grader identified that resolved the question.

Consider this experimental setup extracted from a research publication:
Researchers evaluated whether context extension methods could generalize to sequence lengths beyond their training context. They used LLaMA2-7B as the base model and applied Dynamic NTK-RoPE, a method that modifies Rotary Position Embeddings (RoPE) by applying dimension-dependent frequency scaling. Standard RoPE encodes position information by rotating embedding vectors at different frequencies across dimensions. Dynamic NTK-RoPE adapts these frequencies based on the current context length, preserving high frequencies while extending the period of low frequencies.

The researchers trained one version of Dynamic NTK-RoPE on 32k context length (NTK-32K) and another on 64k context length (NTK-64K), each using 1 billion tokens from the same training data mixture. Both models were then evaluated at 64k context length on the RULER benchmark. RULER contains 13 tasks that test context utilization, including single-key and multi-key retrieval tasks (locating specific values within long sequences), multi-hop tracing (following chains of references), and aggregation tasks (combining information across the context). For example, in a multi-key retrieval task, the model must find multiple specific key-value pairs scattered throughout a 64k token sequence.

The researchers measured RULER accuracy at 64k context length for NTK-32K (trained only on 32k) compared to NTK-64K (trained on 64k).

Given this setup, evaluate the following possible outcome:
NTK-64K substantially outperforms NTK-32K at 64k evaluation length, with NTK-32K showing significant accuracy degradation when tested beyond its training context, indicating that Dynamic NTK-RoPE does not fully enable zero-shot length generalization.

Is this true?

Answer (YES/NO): NO